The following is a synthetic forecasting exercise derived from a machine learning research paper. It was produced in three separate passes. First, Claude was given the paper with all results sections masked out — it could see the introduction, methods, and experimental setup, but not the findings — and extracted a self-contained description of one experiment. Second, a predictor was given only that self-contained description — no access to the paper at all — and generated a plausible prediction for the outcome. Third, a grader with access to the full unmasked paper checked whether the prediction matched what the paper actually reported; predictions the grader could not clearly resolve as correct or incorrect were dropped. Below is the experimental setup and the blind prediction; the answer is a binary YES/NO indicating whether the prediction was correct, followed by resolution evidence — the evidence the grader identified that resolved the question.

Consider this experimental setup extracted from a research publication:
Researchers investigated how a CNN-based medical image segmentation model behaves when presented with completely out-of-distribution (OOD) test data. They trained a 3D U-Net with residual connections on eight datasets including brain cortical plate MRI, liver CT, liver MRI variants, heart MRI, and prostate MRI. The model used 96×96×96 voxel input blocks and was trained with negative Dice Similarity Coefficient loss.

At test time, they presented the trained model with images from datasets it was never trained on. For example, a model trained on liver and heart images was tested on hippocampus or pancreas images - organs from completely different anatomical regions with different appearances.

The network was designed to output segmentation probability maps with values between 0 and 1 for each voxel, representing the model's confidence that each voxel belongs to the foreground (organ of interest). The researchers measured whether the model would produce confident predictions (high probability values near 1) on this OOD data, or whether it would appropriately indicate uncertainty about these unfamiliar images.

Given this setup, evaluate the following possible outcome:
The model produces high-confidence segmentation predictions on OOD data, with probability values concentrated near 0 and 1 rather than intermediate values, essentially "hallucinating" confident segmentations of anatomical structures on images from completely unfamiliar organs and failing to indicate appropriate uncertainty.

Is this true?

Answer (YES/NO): YES